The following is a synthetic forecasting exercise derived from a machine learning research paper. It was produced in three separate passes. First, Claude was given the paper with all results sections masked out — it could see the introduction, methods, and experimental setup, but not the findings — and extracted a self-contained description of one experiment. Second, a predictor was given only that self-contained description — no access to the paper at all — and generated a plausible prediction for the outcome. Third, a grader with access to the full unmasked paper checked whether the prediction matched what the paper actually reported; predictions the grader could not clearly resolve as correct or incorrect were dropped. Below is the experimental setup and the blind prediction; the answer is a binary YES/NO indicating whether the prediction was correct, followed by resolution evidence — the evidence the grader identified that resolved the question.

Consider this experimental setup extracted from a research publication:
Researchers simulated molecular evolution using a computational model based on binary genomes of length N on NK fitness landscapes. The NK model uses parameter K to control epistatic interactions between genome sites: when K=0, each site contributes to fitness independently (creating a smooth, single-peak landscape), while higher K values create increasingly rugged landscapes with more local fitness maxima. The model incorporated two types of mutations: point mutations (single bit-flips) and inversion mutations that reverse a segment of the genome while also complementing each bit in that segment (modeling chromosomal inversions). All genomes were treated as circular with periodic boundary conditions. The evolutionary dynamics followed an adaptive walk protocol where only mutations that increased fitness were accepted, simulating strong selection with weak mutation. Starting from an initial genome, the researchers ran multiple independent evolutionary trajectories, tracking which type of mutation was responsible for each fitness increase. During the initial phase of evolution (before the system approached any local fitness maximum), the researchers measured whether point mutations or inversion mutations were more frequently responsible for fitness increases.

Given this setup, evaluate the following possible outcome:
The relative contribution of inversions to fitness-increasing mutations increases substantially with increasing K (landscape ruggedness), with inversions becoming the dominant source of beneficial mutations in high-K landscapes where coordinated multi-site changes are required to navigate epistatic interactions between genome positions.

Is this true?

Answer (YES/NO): NO